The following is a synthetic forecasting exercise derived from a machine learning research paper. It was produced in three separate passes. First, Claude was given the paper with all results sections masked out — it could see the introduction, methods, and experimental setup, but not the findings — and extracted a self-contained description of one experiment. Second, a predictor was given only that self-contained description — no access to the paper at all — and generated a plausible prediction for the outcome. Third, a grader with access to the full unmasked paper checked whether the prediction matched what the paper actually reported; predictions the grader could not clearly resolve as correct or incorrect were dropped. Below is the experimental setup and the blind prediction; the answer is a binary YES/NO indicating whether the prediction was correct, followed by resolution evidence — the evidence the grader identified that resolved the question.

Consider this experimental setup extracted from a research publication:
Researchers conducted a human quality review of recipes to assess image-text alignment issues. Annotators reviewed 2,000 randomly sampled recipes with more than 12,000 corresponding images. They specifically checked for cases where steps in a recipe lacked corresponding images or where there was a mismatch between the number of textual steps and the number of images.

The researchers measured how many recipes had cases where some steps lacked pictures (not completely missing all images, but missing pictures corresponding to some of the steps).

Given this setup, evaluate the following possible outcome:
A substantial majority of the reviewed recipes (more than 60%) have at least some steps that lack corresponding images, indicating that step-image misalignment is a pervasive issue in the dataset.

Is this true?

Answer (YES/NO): NO